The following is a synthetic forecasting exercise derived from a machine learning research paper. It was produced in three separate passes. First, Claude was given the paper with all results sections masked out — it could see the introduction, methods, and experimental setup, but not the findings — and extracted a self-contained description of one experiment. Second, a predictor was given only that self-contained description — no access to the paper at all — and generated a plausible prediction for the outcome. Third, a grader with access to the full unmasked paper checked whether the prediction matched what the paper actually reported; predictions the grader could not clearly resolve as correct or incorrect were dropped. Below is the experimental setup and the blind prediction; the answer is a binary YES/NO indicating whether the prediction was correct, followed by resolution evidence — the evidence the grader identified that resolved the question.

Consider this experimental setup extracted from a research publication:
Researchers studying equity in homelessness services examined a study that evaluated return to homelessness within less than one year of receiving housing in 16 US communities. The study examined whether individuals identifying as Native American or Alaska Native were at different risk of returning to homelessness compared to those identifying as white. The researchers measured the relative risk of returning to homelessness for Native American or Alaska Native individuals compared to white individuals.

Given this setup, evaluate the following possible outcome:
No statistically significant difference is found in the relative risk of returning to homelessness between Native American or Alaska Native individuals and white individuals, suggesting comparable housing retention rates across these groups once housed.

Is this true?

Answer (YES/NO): NO